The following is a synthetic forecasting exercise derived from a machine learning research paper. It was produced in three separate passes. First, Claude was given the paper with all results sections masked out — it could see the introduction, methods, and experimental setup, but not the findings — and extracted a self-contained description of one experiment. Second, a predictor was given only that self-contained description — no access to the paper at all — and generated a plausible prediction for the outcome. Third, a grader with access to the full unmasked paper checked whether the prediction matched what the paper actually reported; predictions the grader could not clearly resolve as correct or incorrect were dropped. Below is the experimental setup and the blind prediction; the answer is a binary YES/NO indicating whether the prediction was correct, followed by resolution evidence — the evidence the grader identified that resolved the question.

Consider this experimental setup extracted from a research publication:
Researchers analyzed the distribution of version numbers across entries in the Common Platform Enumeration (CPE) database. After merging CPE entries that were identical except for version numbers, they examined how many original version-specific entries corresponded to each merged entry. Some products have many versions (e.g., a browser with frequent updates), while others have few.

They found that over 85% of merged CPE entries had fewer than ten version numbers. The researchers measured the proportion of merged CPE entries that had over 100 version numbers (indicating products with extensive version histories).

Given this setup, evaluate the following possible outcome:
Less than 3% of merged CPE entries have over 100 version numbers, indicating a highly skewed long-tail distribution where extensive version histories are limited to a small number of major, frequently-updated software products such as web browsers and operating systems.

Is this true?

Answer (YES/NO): NO